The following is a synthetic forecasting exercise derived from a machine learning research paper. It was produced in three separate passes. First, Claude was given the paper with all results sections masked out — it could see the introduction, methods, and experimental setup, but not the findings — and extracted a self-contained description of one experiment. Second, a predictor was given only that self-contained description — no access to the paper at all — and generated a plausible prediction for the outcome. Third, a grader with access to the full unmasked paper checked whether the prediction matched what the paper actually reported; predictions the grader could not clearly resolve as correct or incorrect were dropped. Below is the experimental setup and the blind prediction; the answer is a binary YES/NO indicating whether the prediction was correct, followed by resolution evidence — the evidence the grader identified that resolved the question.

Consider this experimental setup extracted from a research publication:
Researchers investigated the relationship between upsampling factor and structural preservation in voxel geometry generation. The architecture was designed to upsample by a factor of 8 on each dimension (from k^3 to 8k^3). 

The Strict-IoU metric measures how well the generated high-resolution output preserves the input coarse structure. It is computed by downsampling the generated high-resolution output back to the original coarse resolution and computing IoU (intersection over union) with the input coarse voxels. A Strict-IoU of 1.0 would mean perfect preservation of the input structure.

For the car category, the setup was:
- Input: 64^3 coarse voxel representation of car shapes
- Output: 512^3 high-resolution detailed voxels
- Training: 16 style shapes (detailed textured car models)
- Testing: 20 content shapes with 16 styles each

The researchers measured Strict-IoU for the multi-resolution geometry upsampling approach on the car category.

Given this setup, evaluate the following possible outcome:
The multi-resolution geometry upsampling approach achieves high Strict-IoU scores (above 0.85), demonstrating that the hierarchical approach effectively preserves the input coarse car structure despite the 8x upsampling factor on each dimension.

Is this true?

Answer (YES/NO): YES